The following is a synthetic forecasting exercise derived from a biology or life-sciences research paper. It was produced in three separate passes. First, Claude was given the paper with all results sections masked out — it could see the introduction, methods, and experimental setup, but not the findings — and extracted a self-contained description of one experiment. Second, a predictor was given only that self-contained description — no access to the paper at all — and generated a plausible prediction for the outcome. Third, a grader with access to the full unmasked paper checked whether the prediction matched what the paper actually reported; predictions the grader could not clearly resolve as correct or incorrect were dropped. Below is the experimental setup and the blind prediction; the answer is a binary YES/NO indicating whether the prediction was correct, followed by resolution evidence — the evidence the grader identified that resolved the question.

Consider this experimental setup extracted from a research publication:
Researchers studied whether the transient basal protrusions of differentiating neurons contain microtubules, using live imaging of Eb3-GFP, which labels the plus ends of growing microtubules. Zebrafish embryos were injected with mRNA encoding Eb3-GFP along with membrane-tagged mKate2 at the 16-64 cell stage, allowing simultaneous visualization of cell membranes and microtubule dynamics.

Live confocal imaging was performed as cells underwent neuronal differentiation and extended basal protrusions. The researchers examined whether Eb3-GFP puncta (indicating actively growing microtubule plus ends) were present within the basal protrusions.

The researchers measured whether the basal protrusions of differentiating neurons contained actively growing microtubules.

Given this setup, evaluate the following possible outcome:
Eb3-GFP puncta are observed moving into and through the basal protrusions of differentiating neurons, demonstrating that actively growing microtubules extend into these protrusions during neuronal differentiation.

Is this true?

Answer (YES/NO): YES